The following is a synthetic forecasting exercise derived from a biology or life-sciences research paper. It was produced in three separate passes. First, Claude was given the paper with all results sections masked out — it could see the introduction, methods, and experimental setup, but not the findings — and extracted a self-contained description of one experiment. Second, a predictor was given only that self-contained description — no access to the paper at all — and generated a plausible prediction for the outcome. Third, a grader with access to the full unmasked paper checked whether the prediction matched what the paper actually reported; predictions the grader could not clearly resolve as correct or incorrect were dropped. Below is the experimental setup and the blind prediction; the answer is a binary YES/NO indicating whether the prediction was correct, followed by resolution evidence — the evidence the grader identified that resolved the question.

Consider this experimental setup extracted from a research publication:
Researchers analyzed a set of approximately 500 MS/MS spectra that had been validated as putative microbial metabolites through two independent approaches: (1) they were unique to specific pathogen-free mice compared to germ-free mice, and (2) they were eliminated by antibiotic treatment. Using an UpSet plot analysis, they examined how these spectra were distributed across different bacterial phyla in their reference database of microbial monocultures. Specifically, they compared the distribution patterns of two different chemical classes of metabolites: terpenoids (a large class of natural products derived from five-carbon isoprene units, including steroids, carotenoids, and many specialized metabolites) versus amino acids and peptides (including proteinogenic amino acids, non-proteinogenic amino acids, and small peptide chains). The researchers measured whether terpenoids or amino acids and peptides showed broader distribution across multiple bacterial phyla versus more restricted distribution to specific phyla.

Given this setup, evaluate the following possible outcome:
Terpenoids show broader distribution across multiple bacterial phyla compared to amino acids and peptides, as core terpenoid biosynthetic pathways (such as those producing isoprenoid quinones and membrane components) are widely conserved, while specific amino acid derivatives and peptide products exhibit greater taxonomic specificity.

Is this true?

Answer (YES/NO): YES